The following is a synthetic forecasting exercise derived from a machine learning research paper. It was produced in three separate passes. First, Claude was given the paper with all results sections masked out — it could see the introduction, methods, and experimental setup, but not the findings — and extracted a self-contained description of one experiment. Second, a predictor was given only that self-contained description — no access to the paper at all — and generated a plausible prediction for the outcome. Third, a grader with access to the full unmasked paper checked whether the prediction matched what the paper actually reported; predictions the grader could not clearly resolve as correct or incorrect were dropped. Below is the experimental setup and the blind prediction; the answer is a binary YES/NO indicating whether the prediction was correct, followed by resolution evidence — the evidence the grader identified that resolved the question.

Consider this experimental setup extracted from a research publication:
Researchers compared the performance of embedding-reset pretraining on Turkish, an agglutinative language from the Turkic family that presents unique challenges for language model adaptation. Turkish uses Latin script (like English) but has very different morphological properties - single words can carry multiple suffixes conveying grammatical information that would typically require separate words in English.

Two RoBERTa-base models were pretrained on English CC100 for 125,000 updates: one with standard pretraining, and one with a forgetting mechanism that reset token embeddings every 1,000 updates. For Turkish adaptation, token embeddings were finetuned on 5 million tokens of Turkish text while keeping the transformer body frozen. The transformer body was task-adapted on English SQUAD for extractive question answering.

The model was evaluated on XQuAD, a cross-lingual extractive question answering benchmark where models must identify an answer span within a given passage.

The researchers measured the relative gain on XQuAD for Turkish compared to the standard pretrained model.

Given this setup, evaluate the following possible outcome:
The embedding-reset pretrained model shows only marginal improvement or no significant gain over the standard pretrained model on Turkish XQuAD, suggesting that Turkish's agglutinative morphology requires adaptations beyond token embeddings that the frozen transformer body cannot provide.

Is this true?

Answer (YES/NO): NO